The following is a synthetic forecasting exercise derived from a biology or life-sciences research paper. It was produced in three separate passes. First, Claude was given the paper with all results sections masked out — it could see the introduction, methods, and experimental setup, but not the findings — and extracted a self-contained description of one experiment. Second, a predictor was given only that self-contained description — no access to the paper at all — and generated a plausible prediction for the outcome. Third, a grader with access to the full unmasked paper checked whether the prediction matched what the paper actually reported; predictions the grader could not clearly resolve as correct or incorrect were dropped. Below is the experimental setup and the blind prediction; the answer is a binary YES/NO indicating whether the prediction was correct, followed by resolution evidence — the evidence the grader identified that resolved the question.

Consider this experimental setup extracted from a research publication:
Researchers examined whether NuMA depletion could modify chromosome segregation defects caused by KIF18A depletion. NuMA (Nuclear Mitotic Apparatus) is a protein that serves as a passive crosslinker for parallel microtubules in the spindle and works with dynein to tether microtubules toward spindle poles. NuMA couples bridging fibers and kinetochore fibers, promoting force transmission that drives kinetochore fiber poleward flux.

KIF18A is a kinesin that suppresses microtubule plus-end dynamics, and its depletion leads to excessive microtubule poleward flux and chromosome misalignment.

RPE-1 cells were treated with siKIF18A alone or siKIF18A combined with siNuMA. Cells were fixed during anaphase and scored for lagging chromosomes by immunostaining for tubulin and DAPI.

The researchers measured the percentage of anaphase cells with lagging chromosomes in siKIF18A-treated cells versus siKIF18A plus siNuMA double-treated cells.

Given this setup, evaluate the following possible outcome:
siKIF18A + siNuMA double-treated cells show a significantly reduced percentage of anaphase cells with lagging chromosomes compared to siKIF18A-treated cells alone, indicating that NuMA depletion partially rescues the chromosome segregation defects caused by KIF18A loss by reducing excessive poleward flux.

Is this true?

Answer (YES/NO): YES